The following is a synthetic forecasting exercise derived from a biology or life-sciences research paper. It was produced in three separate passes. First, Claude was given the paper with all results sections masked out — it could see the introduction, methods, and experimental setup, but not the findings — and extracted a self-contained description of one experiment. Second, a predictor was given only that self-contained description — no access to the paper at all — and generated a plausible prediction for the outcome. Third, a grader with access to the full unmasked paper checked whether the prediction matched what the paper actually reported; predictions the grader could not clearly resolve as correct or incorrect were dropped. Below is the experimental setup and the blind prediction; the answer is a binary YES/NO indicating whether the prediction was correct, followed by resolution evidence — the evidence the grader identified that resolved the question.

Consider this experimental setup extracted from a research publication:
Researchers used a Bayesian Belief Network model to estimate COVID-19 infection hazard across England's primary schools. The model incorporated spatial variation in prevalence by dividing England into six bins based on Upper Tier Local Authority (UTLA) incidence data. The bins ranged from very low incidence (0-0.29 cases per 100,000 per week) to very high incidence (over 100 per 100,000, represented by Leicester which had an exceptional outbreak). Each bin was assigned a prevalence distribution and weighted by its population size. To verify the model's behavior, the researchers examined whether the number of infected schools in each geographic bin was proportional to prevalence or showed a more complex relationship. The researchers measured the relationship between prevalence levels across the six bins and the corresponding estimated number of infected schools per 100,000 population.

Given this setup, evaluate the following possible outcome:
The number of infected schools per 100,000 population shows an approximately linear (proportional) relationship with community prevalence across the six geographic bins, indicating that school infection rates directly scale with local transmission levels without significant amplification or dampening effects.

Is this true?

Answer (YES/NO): YES